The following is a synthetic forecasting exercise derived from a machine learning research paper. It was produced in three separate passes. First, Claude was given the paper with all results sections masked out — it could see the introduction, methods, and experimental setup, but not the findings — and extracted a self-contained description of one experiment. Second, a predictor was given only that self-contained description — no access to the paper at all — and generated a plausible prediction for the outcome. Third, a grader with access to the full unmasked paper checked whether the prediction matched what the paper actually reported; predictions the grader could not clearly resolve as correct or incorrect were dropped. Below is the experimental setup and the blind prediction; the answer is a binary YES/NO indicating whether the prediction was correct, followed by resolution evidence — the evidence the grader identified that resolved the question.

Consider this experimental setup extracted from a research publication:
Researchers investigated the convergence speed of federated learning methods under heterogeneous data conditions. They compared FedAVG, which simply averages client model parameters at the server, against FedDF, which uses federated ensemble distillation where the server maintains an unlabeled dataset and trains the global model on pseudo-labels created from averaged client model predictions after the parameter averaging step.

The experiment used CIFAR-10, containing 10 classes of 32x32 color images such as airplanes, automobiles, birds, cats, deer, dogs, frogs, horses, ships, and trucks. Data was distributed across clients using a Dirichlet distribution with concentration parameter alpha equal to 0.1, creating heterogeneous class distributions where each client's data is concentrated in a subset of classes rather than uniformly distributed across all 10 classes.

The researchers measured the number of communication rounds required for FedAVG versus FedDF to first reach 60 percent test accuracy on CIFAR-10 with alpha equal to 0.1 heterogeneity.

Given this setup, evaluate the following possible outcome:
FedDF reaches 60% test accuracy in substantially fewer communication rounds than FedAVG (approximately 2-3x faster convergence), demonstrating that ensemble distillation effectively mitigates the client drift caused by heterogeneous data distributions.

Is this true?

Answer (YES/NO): NO